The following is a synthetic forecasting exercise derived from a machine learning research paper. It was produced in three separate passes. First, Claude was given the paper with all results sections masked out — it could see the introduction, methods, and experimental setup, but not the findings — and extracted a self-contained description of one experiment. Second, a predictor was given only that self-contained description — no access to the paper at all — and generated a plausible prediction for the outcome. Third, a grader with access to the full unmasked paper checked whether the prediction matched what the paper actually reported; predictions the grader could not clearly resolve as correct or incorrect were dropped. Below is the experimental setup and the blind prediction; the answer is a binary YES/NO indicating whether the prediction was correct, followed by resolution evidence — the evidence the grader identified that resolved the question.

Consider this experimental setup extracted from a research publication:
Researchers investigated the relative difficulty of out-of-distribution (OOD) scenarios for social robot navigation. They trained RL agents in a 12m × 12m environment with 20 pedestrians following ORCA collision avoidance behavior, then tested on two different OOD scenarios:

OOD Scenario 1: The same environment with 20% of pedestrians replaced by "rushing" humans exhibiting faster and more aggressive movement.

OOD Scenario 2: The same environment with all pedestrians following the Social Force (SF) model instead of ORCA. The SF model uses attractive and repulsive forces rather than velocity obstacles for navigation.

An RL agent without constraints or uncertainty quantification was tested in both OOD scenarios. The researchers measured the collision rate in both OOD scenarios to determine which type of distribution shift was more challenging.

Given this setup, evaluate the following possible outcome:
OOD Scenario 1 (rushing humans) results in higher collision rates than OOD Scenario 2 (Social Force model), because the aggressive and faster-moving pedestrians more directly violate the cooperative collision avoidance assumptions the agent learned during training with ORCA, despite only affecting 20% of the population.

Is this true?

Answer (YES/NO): YES